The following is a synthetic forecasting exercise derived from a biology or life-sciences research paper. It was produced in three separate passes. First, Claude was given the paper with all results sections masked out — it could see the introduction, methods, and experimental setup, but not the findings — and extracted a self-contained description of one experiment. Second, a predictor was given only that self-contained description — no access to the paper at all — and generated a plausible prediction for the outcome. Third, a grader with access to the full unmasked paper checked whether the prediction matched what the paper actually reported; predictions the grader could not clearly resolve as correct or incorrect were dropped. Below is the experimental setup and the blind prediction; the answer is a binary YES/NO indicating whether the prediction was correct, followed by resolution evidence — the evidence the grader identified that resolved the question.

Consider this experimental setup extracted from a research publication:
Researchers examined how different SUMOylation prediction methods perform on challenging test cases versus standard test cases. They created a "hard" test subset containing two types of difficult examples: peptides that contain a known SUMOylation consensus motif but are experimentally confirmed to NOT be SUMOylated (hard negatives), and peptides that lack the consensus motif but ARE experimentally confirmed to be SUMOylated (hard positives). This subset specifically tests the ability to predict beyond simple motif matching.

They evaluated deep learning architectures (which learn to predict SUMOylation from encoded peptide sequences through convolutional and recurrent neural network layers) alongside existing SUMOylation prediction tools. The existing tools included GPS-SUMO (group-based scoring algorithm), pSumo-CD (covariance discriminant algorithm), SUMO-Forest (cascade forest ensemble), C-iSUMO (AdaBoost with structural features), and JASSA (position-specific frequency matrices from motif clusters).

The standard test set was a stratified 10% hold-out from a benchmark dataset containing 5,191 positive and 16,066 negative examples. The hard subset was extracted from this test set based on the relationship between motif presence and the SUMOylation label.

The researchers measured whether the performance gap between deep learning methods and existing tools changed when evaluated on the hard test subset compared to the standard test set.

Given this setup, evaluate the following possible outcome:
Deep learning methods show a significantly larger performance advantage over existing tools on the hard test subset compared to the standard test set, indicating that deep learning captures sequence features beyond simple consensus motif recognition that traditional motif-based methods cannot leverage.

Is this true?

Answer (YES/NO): YES